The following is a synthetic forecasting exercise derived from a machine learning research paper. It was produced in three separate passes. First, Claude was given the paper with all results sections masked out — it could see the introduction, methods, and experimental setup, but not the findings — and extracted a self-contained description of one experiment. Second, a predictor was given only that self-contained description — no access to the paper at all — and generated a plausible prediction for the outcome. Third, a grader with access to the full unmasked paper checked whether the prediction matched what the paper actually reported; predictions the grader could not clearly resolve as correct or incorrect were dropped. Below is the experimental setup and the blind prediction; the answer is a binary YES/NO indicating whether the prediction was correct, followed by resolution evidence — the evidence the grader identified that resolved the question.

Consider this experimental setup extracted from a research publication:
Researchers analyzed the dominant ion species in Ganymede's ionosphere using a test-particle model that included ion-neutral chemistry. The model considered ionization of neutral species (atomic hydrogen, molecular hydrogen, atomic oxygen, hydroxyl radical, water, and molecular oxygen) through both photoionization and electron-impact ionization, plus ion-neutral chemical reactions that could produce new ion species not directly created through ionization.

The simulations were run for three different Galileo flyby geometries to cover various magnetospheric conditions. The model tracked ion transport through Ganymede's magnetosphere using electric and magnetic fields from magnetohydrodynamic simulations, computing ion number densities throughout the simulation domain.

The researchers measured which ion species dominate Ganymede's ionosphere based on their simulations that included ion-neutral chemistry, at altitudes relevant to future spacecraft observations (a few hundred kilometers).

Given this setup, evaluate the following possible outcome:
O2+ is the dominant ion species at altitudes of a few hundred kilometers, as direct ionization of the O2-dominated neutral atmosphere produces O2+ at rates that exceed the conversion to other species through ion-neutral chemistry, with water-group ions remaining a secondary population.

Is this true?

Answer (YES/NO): NO